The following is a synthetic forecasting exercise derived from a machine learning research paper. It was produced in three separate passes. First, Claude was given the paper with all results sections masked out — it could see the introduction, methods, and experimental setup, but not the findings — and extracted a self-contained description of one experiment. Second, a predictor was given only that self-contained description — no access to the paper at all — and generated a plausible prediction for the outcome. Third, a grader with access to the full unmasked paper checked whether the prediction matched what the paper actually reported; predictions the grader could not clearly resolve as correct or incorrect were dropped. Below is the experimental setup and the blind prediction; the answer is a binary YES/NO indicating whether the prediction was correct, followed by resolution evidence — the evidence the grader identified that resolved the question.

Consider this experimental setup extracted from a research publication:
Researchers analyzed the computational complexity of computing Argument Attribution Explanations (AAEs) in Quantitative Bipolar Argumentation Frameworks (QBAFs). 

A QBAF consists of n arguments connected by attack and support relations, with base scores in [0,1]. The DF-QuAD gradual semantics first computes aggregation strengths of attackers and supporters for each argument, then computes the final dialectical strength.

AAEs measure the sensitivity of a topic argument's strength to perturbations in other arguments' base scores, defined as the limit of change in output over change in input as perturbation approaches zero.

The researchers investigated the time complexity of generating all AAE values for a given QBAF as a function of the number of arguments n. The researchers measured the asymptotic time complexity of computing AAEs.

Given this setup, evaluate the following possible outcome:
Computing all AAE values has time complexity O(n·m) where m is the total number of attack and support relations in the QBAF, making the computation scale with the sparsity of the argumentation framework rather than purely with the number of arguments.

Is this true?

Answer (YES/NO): NO